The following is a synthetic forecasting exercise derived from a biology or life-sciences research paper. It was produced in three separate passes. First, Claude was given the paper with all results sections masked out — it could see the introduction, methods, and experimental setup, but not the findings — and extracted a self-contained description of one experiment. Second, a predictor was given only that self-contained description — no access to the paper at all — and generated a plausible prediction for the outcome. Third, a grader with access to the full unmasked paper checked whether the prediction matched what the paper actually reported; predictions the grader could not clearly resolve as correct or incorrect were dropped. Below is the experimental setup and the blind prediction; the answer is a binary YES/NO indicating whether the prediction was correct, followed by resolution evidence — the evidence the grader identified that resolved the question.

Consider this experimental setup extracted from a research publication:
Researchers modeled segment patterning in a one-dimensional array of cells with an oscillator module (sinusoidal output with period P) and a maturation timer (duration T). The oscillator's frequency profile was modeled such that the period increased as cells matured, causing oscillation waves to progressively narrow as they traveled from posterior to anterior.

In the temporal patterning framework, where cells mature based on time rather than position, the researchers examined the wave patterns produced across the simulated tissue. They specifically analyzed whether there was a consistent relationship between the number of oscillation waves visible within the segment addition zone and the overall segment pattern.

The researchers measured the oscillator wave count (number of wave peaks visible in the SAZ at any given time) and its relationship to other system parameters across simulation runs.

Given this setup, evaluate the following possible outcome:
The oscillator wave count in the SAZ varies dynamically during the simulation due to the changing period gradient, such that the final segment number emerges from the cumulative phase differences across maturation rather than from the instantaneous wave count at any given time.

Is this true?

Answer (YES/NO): NO